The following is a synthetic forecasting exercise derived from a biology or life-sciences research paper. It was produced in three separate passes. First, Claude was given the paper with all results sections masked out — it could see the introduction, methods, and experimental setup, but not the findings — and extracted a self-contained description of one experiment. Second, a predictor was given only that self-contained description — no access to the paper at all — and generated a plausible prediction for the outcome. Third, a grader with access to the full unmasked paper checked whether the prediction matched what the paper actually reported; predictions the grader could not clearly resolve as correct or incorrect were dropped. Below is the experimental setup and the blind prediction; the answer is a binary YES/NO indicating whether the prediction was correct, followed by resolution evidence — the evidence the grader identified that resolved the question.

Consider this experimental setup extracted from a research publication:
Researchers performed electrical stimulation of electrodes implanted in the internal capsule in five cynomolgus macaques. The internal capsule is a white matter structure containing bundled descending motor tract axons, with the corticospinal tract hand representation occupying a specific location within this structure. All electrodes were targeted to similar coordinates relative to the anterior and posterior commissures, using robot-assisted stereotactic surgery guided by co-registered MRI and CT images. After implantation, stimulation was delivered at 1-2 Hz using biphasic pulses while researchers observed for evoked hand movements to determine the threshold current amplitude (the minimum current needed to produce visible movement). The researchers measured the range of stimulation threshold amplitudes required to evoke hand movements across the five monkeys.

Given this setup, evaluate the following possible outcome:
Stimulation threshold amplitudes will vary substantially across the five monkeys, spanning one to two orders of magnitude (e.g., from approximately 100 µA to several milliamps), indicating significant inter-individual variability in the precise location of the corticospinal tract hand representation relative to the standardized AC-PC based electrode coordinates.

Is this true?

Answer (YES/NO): NO